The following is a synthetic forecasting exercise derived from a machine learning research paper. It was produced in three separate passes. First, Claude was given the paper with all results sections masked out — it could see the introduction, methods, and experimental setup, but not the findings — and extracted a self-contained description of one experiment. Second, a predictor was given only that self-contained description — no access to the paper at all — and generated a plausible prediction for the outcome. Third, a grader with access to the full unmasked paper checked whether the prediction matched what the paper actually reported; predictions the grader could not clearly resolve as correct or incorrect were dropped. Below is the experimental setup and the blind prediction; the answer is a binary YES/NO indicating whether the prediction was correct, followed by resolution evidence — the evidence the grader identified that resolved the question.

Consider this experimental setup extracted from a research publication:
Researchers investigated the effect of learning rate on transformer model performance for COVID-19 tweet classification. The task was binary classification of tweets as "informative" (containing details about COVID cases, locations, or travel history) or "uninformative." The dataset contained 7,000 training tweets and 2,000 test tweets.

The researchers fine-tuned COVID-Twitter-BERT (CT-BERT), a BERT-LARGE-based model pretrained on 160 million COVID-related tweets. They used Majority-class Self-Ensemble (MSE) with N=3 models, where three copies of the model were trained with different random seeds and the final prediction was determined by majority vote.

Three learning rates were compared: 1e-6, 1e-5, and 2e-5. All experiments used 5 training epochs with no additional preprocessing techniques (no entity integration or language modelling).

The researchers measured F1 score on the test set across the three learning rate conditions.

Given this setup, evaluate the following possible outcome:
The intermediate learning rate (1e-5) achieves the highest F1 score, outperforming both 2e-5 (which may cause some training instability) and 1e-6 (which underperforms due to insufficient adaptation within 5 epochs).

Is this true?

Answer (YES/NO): NO